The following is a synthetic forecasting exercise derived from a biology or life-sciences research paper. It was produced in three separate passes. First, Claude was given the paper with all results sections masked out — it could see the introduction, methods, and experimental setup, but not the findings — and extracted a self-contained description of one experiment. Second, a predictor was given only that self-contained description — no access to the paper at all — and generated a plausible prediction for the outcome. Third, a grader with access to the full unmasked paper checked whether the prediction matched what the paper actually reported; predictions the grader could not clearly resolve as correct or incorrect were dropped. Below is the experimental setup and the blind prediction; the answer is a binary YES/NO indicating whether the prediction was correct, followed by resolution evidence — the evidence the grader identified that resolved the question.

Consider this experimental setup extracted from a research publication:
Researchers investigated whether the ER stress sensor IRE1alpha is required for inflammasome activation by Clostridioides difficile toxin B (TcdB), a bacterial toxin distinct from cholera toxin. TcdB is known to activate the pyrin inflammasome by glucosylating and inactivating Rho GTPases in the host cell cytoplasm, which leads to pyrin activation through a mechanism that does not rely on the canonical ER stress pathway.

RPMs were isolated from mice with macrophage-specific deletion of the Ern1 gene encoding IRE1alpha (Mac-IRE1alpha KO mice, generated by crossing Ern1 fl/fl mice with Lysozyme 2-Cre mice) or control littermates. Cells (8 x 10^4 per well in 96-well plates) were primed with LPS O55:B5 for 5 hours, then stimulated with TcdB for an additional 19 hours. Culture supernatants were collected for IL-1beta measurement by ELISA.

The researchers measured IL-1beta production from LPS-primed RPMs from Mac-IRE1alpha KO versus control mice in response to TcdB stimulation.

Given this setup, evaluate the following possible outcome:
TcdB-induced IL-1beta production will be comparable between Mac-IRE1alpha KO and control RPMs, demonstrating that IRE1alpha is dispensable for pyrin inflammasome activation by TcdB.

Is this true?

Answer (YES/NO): NO